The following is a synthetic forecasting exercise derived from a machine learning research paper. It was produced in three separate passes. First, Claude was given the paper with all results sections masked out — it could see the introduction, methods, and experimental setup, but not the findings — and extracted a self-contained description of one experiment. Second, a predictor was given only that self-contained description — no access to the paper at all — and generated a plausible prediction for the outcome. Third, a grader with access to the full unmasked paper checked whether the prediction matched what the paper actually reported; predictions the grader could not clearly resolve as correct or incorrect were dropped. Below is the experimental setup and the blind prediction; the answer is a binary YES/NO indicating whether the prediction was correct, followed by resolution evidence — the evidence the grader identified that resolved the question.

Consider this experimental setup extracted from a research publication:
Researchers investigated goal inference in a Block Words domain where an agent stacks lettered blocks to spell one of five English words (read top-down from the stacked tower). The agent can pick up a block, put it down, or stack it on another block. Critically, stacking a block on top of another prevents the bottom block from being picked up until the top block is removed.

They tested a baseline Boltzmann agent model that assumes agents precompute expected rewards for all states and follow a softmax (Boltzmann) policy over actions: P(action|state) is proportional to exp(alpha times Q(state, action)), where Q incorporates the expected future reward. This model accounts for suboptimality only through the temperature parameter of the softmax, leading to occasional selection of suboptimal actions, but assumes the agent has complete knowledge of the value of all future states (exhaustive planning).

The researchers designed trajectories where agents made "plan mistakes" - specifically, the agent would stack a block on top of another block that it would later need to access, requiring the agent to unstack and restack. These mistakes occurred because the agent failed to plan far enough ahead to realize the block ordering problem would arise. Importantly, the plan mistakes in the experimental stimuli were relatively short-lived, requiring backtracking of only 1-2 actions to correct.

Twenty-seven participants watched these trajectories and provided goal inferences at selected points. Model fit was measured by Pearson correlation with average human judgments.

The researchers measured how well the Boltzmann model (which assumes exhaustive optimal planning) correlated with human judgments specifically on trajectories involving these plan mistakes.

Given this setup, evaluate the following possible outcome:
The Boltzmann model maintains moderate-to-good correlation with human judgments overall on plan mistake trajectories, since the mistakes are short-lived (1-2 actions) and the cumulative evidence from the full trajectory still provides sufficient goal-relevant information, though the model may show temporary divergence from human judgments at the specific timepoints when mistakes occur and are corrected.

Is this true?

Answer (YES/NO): YES